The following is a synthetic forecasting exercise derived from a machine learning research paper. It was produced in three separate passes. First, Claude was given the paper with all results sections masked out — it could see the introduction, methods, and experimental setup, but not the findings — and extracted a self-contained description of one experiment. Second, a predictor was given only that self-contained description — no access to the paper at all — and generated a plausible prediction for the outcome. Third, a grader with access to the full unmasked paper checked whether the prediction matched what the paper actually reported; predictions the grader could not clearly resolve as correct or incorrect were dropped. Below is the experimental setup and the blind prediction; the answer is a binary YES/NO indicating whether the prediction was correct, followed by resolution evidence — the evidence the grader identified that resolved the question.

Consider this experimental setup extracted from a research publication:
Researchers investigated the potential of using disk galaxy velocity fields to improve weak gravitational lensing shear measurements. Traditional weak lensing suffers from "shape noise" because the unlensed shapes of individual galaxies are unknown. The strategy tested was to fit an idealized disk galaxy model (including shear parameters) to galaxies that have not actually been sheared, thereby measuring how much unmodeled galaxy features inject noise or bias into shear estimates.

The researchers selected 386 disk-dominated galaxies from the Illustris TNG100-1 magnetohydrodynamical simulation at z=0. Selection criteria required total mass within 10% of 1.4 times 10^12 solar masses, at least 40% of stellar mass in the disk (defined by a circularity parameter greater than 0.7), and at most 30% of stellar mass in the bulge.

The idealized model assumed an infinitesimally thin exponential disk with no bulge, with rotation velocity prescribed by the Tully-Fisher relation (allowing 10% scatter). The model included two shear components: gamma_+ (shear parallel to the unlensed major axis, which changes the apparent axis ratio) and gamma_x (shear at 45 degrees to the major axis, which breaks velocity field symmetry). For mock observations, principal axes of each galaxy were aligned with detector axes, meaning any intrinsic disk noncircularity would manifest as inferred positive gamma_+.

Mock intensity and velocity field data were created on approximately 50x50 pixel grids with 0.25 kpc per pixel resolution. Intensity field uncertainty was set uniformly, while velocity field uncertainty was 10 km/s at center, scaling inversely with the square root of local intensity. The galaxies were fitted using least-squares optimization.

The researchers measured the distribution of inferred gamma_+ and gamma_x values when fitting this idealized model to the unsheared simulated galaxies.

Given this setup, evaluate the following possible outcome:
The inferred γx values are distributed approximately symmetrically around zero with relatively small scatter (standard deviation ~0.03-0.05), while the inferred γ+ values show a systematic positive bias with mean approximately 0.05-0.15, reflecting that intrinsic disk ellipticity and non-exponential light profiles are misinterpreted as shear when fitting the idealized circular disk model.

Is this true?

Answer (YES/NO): NO